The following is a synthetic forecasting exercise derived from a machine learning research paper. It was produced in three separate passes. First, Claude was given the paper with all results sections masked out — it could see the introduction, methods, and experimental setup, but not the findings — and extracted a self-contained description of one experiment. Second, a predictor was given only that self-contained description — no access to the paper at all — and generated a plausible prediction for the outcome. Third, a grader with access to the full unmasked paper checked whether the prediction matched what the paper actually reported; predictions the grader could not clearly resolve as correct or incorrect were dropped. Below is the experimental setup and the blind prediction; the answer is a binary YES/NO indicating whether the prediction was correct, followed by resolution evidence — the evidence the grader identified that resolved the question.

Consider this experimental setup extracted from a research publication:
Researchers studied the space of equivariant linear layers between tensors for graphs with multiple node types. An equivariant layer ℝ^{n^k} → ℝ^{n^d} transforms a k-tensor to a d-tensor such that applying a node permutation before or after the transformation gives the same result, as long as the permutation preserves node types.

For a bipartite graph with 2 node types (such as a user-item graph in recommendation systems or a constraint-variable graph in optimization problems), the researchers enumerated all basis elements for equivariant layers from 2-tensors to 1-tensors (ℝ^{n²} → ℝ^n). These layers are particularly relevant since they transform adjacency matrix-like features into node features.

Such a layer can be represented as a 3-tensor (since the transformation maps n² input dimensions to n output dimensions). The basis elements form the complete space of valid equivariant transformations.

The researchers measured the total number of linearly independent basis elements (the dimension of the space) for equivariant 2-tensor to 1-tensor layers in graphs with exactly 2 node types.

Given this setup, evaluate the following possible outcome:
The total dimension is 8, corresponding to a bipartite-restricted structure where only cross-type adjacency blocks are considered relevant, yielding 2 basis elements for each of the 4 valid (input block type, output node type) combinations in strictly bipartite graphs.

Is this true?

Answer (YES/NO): NO